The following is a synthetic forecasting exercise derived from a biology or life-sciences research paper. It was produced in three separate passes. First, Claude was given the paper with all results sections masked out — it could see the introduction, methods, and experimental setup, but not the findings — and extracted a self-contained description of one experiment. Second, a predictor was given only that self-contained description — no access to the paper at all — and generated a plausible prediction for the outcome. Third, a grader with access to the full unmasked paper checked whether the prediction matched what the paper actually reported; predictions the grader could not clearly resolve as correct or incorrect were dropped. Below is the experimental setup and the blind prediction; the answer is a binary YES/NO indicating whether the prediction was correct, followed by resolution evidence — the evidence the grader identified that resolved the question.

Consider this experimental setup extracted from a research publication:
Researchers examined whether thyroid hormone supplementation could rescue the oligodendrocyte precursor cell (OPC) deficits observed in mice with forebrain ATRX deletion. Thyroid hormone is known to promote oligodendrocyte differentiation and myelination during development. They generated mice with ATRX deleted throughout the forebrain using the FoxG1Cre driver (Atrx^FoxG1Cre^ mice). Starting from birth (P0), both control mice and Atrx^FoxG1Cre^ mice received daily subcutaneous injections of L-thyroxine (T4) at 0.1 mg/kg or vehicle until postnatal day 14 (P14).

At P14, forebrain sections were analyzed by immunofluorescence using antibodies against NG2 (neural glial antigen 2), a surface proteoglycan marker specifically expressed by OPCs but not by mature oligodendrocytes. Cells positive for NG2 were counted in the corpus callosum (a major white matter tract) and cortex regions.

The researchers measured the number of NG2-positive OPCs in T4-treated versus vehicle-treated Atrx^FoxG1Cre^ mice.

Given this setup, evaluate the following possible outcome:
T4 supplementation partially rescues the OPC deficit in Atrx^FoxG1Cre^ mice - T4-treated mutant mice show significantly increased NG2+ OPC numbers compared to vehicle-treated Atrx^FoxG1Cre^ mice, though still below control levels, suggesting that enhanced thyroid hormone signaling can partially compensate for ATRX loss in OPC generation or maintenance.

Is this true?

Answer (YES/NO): NO